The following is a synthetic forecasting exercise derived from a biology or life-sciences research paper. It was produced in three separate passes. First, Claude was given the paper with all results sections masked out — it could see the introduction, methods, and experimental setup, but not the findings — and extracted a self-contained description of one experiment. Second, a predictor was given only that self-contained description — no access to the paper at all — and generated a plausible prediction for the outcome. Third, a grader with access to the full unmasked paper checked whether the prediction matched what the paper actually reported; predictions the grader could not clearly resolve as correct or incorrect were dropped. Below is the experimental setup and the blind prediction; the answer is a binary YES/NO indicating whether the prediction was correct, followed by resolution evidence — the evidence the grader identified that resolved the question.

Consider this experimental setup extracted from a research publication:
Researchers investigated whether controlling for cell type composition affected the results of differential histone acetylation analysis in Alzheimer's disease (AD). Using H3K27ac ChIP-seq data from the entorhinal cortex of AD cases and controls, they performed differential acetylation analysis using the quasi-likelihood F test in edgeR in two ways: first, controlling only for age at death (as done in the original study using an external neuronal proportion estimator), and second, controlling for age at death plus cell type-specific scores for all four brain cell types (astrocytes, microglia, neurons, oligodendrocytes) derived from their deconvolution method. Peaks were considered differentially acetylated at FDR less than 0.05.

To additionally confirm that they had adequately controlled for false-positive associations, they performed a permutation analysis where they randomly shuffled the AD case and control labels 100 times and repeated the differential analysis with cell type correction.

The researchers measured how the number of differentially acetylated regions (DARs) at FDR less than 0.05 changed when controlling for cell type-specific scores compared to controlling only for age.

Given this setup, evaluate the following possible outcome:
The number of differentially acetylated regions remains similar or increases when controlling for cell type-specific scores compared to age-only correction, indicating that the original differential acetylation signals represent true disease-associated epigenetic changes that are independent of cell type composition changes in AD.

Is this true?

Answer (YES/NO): YES